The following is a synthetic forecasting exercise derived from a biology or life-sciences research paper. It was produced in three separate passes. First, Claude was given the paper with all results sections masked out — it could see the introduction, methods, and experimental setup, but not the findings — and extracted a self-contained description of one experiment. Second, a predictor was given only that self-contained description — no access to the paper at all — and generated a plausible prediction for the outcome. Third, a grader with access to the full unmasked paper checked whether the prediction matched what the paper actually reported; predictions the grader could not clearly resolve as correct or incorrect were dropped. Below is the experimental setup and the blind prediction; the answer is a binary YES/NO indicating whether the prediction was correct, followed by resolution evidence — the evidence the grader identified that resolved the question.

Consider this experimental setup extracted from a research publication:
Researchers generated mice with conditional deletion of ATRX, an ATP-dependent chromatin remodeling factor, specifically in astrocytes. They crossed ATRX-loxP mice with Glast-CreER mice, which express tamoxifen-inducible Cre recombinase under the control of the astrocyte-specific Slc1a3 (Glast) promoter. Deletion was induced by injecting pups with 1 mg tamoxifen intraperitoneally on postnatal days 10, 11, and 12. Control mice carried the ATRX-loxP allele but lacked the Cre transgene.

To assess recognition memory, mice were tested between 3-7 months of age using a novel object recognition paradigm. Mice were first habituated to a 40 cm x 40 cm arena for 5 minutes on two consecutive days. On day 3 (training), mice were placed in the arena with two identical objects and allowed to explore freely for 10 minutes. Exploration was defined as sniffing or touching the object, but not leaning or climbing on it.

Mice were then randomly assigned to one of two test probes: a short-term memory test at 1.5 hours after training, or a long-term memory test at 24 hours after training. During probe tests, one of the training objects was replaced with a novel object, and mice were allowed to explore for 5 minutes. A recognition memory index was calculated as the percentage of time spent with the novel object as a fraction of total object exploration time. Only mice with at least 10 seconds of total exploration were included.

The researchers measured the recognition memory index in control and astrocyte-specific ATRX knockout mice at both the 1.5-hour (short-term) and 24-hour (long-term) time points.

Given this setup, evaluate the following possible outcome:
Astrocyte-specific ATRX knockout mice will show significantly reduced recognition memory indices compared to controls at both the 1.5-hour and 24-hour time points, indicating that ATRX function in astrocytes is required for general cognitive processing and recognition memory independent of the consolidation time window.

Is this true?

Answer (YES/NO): NO